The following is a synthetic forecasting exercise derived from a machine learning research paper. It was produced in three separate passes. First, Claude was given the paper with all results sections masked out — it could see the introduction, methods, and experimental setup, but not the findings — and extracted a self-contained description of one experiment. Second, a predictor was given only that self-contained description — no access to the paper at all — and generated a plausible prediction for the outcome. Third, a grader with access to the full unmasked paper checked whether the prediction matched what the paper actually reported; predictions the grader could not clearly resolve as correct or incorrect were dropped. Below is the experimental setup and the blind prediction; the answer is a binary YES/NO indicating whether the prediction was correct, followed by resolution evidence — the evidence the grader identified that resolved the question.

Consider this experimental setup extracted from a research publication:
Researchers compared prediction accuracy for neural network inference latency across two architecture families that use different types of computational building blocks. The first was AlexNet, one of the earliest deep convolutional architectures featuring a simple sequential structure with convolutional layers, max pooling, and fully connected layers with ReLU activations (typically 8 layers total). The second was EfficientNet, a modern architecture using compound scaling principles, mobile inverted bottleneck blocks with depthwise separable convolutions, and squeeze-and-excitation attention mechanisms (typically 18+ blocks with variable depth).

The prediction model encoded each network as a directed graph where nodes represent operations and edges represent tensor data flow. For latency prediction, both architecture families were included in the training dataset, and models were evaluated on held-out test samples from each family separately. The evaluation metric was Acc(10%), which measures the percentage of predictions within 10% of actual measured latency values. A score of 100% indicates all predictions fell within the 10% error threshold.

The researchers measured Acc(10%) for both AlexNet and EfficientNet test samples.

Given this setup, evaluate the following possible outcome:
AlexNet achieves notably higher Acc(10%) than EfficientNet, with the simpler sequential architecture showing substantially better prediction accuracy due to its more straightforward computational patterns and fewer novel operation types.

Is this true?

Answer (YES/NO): NO